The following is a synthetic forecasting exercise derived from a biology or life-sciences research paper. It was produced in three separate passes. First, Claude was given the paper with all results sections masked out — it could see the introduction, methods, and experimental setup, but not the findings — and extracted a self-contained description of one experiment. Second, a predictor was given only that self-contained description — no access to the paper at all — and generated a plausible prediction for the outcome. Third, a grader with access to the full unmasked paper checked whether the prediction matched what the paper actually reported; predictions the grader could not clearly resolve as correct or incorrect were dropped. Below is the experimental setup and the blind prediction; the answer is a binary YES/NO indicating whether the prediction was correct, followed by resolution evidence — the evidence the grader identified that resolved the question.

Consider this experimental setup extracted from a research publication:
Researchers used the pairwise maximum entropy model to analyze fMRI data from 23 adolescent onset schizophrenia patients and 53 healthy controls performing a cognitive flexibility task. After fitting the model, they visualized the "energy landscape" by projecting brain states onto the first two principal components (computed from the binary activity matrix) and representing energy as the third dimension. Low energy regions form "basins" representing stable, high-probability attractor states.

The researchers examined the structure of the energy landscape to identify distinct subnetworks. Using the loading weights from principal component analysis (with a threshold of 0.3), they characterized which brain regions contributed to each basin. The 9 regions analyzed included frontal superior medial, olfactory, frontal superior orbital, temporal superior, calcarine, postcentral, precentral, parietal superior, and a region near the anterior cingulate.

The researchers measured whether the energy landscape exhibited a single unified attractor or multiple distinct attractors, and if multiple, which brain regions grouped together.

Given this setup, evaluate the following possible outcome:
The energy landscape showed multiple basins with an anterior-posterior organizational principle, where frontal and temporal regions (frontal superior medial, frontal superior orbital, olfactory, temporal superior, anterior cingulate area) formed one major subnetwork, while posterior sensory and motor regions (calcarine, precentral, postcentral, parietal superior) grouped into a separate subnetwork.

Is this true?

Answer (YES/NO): NO